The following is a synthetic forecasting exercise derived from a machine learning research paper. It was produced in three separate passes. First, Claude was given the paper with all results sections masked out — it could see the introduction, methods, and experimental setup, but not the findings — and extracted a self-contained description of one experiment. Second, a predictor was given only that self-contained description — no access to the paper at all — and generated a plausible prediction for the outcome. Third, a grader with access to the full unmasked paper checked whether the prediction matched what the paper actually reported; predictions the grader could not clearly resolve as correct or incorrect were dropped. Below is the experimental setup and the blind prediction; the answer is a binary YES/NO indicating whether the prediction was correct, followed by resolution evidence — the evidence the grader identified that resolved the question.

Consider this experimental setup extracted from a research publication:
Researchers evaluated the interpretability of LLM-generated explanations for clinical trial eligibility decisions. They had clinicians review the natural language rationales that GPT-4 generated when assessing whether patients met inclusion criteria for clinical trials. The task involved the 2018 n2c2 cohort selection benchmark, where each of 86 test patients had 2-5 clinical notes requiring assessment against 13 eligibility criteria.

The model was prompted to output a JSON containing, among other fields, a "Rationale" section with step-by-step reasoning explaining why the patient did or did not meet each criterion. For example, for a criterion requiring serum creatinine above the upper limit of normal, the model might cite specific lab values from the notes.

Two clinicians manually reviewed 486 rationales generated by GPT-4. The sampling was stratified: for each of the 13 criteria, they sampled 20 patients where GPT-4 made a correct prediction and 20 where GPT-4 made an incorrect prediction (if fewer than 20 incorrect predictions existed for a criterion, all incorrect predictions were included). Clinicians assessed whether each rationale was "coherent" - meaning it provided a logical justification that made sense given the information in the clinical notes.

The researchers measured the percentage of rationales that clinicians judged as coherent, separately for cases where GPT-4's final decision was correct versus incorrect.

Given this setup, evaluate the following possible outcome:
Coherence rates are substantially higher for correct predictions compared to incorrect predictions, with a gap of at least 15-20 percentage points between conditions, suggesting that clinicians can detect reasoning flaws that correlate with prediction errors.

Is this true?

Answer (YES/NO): YES